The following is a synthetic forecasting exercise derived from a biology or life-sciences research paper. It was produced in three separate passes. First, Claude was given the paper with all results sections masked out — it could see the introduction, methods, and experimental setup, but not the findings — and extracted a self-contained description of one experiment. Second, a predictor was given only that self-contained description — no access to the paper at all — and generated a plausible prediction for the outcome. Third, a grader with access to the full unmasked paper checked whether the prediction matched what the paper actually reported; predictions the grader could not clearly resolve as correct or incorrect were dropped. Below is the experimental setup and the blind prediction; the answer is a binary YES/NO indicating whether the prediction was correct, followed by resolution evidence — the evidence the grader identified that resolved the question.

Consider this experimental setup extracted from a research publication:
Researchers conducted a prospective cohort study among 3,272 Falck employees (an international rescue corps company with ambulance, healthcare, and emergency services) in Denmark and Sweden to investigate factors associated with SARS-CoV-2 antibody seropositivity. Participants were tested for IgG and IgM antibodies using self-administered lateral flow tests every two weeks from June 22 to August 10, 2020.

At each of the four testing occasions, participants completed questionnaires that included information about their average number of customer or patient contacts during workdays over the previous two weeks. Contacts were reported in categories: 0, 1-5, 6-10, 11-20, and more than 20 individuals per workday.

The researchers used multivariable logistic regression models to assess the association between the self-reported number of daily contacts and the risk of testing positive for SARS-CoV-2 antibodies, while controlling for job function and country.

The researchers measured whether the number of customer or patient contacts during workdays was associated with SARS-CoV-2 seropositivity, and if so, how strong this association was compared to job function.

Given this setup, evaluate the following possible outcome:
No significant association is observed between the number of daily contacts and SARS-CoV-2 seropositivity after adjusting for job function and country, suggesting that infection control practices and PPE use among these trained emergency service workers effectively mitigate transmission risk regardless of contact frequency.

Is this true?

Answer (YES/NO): NO